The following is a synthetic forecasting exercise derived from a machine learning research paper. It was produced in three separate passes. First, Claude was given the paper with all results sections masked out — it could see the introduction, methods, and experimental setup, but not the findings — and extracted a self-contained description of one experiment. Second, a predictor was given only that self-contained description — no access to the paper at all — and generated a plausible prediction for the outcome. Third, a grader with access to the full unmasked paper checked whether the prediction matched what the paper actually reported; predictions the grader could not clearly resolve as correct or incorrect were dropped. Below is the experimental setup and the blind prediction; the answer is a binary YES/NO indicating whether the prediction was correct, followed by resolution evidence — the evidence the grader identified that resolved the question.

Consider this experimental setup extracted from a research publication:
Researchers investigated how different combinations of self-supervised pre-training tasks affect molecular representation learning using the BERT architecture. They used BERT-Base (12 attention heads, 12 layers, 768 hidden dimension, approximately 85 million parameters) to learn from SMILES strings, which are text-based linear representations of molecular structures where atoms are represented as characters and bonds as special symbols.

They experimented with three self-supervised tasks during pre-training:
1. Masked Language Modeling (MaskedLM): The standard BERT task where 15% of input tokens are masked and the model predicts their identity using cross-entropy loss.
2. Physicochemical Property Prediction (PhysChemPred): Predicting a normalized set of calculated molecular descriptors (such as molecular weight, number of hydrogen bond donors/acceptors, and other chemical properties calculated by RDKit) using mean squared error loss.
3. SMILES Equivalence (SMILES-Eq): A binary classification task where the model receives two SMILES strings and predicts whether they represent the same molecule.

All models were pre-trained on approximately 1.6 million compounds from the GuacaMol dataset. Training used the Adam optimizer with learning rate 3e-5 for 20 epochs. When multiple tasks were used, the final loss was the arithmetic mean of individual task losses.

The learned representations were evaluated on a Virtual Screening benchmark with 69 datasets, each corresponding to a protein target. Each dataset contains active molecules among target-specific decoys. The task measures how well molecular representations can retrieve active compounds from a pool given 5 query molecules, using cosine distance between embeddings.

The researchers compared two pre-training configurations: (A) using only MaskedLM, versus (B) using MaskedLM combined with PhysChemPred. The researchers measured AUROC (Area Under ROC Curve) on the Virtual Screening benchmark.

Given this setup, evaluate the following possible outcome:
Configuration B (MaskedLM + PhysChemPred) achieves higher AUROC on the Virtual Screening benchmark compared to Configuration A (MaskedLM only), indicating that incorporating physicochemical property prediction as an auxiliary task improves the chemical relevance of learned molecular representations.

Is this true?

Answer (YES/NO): YES